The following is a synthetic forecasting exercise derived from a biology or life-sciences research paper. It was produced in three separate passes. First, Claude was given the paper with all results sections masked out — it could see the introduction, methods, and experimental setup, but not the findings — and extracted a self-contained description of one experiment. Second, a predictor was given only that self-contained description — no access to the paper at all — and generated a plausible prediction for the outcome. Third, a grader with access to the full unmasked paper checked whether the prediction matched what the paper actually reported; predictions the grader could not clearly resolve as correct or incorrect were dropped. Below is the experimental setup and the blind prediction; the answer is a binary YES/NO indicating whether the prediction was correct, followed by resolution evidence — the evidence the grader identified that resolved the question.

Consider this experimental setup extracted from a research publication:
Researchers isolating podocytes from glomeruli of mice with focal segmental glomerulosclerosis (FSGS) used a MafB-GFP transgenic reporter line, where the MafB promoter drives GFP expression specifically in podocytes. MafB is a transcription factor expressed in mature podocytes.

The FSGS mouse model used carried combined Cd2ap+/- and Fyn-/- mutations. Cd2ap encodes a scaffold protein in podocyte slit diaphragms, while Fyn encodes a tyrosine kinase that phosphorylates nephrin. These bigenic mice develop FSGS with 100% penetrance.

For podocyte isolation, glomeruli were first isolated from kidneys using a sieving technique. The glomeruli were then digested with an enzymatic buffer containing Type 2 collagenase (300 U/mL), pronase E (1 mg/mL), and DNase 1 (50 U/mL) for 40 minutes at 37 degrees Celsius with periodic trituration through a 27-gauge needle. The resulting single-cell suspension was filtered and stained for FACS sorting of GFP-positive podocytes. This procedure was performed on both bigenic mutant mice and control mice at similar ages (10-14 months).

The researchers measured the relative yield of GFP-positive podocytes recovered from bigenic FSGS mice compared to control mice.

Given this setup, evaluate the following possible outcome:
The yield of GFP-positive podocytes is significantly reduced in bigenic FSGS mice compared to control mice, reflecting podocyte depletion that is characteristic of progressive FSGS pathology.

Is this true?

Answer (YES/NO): YES